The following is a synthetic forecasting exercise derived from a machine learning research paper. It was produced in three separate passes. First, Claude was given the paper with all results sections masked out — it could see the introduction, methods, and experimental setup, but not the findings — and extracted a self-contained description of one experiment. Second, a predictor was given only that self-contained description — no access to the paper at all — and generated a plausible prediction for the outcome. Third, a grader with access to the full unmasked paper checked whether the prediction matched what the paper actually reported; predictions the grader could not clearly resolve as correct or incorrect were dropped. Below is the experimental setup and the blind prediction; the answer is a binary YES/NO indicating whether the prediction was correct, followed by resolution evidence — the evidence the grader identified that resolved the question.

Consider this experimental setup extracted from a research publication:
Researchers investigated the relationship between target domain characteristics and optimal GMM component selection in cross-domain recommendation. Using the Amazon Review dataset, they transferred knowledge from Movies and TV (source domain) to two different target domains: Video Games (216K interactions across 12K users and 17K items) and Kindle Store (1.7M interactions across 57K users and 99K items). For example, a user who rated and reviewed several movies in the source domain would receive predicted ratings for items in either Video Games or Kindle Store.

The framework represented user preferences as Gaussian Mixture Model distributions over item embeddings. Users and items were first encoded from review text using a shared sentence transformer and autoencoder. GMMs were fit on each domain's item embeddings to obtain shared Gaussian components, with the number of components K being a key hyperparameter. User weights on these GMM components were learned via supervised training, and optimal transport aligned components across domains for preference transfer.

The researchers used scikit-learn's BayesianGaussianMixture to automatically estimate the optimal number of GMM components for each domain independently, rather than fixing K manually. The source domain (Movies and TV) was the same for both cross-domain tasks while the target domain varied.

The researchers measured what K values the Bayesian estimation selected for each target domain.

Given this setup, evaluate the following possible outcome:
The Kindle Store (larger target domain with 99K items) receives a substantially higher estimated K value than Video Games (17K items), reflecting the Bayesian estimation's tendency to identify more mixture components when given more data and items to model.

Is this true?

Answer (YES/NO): YES